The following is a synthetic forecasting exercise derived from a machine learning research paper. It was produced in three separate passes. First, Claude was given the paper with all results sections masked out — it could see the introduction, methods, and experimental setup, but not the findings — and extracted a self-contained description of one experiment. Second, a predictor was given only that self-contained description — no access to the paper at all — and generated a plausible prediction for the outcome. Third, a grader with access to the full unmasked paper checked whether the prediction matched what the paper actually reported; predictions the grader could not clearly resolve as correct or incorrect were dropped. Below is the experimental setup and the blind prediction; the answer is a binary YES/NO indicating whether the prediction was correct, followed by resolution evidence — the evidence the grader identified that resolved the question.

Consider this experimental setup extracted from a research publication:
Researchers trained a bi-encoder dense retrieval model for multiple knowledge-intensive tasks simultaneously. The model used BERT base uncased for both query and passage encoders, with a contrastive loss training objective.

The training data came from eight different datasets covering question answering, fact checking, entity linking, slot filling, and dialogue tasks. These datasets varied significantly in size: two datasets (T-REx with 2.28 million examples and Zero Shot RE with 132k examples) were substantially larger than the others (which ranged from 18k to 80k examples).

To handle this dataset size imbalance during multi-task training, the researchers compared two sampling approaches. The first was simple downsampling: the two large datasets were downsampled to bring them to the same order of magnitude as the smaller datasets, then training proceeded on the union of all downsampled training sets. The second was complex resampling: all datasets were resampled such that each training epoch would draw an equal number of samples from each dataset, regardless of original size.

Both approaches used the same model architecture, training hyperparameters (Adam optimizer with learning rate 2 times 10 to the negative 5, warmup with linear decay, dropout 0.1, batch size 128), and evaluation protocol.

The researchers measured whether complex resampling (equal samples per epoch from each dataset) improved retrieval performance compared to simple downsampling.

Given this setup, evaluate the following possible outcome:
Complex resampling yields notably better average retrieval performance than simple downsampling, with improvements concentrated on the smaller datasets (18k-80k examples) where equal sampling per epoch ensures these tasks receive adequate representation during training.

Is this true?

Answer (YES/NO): NO